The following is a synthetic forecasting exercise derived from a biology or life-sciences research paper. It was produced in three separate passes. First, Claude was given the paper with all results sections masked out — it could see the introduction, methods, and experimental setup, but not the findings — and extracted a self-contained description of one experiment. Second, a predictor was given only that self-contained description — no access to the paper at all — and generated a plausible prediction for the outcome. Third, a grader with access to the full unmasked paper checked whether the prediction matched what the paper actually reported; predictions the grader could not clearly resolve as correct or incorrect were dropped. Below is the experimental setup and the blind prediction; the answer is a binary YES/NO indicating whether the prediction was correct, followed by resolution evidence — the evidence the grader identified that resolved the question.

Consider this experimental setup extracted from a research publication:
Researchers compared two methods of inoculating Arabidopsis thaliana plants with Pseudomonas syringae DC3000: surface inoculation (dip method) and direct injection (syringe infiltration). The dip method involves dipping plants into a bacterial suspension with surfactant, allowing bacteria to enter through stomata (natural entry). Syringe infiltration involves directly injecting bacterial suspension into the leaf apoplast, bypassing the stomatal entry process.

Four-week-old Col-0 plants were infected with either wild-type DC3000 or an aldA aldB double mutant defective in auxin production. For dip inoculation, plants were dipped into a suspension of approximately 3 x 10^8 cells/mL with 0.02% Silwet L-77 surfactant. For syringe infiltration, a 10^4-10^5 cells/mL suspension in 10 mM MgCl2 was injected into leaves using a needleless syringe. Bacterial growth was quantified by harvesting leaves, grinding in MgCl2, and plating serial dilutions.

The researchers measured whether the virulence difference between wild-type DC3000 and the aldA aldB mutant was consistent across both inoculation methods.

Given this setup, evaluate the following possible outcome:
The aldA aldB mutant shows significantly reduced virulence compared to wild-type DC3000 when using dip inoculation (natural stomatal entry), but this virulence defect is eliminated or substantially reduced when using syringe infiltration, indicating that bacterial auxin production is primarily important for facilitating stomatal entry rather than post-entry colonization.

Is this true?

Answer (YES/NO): NO